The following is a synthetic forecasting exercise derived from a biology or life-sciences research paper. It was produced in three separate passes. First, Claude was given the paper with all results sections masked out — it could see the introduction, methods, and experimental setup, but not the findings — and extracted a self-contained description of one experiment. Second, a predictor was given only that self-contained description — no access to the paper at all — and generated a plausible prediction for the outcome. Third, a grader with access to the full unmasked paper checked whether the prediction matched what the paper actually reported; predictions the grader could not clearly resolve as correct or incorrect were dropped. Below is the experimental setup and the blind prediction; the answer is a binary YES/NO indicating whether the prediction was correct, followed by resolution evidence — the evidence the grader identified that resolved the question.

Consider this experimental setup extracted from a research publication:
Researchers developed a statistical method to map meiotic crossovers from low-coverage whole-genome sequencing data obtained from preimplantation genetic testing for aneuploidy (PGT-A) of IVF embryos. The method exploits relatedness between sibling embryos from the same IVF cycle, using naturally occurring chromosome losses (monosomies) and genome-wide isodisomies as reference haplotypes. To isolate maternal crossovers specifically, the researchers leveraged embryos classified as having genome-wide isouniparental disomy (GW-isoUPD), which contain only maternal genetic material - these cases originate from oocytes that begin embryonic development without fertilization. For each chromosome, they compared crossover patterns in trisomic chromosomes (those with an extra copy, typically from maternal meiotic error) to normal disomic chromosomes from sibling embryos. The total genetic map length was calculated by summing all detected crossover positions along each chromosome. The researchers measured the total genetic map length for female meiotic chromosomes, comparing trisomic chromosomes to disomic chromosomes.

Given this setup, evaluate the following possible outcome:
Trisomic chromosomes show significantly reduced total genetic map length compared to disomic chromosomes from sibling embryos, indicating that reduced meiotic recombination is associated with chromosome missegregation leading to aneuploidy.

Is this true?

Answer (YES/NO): YES